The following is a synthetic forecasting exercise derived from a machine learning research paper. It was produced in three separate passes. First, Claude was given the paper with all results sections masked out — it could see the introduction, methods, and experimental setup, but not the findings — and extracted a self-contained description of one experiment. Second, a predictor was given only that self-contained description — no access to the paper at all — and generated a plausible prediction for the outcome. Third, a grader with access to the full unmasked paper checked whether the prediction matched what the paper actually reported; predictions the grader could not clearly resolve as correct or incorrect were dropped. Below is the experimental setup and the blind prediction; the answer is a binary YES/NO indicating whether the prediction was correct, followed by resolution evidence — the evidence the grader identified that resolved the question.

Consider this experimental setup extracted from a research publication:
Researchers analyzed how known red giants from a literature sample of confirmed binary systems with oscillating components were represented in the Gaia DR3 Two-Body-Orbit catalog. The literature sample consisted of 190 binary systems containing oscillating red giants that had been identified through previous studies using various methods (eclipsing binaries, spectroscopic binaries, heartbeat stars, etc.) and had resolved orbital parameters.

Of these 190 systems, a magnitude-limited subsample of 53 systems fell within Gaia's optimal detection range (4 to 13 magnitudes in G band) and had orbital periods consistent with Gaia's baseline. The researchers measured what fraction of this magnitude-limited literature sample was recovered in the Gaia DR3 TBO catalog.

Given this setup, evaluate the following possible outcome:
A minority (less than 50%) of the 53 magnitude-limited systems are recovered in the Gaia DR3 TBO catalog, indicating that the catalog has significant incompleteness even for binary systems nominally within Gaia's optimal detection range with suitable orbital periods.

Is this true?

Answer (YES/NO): NO